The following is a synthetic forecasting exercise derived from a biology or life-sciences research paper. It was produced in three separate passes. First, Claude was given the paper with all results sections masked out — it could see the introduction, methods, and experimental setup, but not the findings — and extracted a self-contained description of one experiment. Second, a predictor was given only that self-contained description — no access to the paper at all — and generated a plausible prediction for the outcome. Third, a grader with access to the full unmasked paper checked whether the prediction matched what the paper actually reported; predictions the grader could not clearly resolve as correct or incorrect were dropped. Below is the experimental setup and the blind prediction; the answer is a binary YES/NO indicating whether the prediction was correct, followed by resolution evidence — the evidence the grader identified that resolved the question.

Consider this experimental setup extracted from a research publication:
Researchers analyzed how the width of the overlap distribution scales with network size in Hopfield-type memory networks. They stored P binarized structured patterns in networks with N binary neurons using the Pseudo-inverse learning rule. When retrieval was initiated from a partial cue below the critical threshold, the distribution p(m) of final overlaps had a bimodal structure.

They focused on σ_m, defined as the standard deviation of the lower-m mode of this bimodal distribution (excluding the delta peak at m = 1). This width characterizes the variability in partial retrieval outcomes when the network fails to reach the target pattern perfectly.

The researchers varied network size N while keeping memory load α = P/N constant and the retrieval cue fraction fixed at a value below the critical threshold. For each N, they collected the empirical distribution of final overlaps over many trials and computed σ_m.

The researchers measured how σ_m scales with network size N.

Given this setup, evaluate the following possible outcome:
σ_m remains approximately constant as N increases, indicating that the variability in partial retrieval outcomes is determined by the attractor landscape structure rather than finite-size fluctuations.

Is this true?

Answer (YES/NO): NO